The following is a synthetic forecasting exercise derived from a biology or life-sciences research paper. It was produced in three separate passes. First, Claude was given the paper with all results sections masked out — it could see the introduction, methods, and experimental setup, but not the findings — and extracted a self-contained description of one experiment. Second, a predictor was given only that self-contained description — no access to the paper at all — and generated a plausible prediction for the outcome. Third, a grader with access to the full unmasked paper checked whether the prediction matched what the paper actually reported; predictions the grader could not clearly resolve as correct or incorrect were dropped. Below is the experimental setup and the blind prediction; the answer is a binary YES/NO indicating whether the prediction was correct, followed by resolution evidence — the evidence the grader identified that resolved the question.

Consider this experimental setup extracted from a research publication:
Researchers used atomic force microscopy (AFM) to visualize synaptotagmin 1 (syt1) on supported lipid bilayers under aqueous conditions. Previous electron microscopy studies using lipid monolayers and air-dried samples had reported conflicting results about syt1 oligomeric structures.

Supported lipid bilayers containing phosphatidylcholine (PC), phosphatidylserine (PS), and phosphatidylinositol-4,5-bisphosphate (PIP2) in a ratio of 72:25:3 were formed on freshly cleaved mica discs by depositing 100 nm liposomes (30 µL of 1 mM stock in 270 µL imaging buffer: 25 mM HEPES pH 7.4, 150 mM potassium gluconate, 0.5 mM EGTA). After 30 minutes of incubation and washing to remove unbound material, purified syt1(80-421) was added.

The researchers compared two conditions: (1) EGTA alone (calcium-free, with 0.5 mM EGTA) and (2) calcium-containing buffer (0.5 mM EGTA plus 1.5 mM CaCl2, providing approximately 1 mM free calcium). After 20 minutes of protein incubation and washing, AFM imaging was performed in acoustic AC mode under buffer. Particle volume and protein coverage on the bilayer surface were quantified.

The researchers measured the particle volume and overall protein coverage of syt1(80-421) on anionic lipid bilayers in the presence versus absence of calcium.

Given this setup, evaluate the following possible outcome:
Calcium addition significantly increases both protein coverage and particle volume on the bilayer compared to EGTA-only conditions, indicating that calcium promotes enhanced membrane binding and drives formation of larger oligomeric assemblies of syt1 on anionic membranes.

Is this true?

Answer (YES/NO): YES